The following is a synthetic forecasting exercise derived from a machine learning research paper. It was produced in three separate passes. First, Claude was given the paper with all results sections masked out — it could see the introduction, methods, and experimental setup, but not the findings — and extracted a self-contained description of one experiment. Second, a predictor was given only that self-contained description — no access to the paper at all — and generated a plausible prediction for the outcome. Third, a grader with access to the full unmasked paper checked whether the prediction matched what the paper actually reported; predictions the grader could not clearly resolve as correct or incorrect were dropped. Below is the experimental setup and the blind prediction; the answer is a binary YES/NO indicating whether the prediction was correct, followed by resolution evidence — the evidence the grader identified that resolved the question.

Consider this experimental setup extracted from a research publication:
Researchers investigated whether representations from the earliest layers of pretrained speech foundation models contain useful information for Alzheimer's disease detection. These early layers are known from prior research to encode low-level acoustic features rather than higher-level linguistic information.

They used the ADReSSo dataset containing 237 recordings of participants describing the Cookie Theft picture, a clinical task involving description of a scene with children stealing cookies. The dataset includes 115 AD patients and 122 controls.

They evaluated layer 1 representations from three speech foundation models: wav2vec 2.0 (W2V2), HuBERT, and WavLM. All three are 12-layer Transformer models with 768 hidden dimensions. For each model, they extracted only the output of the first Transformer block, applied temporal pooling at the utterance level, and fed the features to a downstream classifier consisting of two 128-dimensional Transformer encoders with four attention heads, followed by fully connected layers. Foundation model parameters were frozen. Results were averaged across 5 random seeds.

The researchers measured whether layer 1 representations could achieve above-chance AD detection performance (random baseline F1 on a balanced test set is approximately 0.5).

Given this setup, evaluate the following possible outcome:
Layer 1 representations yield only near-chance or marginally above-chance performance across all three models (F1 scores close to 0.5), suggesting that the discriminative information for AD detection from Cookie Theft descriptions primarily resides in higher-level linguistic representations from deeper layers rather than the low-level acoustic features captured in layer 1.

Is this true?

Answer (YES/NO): NO